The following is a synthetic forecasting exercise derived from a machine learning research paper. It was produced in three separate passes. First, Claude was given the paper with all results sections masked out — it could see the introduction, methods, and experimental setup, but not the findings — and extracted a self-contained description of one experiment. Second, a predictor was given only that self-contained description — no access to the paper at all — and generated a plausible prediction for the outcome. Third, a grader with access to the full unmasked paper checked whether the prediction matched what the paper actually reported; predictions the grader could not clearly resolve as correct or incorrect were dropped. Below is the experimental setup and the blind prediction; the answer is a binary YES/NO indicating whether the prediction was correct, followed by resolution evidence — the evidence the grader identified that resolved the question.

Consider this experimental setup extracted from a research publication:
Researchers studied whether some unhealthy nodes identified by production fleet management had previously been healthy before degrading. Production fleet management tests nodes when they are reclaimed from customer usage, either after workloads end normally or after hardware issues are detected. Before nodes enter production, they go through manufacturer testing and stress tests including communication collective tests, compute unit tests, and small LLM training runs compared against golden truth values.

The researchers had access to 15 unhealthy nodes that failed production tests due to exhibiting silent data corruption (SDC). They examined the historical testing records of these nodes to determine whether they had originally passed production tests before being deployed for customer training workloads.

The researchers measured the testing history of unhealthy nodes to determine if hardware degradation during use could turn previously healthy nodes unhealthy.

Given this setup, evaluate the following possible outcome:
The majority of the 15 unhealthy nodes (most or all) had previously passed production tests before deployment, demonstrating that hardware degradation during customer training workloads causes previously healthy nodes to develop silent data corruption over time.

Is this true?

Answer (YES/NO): NO